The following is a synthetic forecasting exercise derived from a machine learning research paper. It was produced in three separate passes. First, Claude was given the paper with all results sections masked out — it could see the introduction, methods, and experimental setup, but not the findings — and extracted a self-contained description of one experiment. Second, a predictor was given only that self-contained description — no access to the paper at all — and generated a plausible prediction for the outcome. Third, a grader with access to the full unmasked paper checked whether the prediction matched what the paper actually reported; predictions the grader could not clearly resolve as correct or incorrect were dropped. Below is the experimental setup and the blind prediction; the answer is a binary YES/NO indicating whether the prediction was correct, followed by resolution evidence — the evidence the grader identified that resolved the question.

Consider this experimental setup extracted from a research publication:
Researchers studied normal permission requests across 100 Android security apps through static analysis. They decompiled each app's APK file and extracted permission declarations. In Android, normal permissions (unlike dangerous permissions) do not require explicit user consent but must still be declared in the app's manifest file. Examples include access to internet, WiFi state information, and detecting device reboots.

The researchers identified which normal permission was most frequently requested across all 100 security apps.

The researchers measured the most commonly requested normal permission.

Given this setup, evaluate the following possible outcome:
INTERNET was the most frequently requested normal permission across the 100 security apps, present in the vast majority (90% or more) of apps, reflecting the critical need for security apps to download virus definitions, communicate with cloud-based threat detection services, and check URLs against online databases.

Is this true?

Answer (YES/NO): YES